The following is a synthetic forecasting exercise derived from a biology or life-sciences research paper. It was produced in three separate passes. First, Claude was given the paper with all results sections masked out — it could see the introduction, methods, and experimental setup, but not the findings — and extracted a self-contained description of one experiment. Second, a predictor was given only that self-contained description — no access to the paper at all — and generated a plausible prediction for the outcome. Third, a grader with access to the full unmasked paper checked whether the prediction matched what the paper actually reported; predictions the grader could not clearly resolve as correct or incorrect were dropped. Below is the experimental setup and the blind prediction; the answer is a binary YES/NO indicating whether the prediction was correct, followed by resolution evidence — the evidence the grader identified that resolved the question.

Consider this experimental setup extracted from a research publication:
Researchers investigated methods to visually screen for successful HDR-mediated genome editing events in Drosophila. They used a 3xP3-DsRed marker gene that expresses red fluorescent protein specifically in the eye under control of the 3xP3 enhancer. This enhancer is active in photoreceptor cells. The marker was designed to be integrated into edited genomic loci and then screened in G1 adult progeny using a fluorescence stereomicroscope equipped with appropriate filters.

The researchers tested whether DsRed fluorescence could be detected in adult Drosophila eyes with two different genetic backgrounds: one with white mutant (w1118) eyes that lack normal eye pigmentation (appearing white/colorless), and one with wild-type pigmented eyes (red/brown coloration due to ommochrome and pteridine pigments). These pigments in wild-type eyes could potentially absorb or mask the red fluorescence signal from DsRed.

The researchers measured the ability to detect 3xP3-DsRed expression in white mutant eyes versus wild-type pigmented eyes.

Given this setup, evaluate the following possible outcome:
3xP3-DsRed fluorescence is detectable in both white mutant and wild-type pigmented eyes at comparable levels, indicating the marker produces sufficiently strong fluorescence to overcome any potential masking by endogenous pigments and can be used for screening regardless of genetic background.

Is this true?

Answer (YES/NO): NO